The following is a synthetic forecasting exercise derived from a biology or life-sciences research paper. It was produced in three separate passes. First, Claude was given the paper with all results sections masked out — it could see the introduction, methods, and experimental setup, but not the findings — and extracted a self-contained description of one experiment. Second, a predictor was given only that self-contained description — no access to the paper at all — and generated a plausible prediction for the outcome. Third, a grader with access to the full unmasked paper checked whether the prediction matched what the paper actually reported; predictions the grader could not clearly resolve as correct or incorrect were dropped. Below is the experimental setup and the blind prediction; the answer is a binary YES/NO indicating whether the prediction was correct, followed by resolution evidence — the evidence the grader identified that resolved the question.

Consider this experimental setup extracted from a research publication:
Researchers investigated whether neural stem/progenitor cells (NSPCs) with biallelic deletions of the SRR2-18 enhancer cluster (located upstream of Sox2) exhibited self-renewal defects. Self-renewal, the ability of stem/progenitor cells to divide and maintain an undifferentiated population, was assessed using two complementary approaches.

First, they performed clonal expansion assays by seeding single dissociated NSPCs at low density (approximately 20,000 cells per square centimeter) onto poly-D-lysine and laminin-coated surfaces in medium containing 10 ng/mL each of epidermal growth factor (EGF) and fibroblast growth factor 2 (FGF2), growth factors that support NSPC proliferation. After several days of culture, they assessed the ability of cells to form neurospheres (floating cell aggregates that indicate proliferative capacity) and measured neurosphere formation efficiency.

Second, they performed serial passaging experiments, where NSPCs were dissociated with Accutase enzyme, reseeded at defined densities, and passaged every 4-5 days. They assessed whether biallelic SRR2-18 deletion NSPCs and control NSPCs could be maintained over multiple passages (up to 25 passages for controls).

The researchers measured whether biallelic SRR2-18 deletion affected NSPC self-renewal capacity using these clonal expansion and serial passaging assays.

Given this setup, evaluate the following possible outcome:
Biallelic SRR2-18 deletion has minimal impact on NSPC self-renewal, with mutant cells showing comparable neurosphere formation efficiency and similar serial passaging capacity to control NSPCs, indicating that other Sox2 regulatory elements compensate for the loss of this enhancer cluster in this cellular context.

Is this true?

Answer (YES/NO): NO